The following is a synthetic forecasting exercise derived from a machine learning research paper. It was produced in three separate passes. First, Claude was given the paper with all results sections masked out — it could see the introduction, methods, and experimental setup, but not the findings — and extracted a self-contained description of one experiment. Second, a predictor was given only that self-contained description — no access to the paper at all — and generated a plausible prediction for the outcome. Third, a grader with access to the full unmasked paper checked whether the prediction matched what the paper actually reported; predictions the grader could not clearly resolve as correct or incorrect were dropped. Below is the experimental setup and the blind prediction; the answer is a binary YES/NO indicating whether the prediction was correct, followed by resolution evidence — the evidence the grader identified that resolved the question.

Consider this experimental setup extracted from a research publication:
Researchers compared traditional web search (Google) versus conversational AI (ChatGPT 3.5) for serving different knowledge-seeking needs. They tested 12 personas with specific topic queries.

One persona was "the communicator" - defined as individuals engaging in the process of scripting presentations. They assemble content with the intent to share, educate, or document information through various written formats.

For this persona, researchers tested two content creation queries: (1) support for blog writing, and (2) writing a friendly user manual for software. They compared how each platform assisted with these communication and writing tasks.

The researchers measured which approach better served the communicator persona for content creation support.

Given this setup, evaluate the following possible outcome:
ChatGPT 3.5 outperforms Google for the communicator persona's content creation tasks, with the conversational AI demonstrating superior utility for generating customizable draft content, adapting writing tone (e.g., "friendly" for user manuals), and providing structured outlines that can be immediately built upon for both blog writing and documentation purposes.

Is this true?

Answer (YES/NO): YES